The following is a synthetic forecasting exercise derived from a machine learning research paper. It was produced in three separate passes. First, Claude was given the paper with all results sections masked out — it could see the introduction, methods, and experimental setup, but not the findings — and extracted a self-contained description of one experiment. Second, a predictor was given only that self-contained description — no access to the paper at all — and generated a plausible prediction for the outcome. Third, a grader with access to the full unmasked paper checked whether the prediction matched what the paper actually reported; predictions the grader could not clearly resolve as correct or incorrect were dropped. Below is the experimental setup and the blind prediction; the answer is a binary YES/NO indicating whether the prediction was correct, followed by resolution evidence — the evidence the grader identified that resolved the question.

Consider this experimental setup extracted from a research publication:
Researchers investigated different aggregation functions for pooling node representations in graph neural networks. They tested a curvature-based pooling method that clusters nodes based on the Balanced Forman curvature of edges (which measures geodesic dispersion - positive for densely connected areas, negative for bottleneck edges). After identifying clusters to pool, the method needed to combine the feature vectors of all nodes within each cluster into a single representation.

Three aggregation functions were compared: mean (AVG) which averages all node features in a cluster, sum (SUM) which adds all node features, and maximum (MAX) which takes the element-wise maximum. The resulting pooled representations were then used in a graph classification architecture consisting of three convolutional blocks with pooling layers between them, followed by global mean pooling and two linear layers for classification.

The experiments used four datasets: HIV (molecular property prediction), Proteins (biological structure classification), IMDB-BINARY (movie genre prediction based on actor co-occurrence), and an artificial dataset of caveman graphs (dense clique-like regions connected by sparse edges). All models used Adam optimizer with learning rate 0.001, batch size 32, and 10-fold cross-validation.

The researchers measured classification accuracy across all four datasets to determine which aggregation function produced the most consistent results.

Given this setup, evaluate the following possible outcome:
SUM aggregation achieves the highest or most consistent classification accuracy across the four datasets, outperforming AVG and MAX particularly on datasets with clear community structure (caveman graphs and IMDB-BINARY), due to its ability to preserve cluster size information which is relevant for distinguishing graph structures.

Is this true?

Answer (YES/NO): YES